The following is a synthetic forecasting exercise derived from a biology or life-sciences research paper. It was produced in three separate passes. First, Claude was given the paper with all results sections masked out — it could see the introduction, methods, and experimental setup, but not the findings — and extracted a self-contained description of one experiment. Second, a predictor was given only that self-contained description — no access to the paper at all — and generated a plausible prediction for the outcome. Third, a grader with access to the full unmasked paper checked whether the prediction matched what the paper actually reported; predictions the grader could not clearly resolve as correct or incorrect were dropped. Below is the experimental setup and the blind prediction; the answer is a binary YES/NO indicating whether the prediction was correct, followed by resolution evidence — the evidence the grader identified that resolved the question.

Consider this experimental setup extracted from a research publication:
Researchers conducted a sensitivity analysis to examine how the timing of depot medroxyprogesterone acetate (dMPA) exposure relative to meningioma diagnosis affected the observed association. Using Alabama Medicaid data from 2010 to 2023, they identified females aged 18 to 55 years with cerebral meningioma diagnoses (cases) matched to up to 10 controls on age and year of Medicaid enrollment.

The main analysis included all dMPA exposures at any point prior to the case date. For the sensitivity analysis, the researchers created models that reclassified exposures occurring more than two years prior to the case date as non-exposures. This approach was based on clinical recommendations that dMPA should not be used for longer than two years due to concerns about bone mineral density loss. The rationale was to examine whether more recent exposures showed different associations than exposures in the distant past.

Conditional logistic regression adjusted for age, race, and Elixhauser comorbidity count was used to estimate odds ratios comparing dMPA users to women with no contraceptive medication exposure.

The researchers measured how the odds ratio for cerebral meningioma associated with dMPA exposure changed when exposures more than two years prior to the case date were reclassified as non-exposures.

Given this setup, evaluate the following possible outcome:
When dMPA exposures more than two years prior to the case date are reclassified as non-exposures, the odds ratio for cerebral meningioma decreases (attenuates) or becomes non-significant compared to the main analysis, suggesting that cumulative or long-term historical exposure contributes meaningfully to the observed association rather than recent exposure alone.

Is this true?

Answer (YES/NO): NO